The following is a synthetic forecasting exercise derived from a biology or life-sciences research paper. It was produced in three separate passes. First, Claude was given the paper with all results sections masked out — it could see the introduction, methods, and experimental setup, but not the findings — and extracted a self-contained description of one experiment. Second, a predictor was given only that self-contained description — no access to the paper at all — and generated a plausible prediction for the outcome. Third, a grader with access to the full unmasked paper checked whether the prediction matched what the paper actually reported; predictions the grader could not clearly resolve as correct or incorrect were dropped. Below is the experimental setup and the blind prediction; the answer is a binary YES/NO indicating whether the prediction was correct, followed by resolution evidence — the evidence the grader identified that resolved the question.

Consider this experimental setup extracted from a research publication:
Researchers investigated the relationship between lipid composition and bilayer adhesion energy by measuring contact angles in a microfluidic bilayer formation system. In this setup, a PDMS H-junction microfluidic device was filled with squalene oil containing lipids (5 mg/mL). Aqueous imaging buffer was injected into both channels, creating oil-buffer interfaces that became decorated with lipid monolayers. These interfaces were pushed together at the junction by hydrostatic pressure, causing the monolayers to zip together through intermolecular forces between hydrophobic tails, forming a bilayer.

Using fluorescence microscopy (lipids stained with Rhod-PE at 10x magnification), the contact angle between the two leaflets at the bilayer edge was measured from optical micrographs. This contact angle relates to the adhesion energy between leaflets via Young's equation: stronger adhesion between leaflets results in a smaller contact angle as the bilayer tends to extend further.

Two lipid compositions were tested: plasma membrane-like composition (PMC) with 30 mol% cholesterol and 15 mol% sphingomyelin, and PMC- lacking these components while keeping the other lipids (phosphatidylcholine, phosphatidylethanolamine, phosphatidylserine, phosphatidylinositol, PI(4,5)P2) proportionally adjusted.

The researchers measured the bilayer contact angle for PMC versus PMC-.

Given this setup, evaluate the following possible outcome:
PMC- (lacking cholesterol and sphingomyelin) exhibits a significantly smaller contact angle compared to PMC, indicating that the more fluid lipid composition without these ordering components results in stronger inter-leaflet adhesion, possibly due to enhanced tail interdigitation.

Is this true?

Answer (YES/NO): NO